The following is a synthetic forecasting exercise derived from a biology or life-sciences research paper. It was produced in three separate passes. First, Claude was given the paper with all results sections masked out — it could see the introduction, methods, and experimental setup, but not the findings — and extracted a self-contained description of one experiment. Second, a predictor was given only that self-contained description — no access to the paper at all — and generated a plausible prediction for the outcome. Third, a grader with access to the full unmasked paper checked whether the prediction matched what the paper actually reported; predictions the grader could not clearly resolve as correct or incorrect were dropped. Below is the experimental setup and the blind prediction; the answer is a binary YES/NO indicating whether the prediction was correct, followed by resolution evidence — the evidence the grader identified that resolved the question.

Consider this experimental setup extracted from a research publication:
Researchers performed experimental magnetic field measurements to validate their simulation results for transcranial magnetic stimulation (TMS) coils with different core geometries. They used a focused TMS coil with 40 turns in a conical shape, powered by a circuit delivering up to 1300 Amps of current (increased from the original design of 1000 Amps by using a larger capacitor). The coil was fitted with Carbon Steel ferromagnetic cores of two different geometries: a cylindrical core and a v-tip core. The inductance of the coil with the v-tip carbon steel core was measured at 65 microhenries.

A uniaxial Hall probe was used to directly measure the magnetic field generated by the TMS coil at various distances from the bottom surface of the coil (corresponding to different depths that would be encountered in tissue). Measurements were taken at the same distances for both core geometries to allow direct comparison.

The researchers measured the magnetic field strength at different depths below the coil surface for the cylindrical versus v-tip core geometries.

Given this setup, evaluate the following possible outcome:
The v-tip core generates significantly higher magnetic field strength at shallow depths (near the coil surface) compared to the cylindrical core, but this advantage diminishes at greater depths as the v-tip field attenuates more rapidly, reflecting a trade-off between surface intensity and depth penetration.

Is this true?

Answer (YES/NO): YES